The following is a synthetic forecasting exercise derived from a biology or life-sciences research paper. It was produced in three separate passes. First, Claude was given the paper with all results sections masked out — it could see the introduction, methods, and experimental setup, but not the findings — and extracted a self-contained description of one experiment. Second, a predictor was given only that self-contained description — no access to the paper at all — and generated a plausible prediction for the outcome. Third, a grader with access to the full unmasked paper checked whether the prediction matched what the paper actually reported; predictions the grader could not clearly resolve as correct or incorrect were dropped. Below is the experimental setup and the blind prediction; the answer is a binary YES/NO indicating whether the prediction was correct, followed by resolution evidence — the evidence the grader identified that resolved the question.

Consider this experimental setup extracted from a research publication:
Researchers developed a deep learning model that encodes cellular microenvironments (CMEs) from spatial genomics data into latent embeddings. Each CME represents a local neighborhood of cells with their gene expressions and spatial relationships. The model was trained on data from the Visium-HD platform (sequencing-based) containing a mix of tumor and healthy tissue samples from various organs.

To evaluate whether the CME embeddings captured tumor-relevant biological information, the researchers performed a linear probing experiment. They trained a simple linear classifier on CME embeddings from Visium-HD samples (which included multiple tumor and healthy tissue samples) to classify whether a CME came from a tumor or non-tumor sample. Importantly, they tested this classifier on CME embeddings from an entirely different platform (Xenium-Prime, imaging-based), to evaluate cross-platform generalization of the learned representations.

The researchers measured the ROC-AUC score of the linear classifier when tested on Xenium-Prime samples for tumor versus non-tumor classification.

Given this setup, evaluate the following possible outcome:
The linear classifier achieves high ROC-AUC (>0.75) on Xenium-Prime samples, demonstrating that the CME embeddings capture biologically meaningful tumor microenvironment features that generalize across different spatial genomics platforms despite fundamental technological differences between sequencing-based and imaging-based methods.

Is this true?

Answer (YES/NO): YES